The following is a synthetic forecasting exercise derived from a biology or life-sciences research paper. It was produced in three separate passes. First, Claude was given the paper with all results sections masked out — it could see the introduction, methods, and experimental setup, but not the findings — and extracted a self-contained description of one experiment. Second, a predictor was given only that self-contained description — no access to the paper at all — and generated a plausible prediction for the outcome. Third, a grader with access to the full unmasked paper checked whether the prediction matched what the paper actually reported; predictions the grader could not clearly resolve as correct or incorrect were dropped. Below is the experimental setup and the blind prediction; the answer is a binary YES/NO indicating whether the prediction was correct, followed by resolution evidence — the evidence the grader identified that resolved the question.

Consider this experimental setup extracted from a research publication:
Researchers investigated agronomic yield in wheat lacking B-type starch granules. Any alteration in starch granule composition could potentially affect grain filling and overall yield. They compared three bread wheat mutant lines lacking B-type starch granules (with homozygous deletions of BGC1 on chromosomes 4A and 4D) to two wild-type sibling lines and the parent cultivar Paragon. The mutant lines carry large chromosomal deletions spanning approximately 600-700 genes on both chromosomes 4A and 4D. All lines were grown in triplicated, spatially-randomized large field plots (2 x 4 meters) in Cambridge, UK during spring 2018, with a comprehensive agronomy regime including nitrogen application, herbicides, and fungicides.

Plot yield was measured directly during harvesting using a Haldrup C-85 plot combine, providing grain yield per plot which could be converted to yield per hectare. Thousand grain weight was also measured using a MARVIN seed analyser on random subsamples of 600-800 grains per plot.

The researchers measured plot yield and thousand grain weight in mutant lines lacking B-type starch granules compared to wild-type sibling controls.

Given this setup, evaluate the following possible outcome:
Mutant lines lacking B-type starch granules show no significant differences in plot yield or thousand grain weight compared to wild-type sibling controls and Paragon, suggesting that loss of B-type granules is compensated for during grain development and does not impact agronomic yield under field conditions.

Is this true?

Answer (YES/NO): NO